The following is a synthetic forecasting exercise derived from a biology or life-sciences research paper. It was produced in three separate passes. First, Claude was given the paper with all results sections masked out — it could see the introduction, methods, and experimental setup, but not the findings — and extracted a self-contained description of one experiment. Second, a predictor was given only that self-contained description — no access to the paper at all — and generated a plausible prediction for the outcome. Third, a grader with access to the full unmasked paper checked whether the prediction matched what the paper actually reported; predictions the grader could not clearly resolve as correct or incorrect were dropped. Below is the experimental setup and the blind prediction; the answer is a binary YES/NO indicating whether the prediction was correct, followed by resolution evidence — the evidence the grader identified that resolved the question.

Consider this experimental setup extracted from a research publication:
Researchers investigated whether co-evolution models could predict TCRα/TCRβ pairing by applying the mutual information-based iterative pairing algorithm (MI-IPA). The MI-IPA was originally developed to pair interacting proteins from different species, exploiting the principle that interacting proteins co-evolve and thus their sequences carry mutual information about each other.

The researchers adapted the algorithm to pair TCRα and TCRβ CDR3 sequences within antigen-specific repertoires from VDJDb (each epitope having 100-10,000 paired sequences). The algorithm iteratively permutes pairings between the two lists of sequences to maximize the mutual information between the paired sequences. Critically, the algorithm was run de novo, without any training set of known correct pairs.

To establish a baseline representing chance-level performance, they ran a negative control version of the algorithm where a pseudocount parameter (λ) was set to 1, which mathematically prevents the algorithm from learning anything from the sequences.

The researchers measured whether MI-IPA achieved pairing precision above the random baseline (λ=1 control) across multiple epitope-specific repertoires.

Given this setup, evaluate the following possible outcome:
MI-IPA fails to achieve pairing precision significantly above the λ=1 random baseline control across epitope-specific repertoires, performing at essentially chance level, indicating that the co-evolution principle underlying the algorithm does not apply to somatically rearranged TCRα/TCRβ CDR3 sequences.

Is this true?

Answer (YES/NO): NO